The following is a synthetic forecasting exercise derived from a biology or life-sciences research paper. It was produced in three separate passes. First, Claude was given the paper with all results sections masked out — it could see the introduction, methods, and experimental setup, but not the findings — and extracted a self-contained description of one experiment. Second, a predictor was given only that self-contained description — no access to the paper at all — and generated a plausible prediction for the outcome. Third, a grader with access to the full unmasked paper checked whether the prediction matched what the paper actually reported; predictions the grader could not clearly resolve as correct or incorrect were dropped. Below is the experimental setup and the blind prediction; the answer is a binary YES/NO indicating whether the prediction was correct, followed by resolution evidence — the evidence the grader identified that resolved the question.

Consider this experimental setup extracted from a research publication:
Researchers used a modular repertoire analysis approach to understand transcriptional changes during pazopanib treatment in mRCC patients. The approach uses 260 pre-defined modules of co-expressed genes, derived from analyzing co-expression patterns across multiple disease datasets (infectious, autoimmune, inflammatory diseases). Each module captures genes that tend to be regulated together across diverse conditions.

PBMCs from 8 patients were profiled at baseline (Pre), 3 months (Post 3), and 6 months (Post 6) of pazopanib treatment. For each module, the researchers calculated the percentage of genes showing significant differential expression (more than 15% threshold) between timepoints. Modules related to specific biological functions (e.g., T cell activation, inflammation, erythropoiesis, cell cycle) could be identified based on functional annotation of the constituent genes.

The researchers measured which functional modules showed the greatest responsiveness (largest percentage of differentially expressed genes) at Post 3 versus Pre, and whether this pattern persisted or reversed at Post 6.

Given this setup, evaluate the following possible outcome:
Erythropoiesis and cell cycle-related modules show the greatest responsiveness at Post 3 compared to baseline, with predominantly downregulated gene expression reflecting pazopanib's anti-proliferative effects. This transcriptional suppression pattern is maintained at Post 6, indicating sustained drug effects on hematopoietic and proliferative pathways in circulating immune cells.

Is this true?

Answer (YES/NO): NO